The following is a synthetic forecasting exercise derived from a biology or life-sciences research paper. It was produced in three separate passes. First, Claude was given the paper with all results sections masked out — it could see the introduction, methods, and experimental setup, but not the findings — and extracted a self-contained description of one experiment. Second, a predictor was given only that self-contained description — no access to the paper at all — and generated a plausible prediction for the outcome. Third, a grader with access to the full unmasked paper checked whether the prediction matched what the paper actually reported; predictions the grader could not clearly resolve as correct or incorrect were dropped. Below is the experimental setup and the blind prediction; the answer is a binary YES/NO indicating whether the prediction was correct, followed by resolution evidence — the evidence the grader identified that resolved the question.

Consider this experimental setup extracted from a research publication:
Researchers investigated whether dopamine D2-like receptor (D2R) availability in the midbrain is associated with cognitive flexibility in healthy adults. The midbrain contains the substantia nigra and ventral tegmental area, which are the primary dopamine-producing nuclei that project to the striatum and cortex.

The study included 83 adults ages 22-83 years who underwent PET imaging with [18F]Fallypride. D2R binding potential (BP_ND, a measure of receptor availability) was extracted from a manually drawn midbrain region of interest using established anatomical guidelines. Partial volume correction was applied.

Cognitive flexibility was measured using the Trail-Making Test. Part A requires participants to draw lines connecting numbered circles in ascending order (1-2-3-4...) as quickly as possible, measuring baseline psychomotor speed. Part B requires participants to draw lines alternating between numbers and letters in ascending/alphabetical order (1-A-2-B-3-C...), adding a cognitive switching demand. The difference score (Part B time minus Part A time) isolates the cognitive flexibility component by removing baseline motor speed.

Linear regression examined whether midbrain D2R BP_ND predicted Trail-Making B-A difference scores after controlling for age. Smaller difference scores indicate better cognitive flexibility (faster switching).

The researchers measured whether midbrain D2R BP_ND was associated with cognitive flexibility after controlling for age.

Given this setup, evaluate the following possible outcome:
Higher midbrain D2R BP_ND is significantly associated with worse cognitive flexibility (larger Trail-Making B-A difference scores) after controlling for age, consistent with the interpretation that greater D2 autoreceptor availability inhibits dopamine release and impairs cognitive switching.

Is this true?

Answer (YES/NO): NO